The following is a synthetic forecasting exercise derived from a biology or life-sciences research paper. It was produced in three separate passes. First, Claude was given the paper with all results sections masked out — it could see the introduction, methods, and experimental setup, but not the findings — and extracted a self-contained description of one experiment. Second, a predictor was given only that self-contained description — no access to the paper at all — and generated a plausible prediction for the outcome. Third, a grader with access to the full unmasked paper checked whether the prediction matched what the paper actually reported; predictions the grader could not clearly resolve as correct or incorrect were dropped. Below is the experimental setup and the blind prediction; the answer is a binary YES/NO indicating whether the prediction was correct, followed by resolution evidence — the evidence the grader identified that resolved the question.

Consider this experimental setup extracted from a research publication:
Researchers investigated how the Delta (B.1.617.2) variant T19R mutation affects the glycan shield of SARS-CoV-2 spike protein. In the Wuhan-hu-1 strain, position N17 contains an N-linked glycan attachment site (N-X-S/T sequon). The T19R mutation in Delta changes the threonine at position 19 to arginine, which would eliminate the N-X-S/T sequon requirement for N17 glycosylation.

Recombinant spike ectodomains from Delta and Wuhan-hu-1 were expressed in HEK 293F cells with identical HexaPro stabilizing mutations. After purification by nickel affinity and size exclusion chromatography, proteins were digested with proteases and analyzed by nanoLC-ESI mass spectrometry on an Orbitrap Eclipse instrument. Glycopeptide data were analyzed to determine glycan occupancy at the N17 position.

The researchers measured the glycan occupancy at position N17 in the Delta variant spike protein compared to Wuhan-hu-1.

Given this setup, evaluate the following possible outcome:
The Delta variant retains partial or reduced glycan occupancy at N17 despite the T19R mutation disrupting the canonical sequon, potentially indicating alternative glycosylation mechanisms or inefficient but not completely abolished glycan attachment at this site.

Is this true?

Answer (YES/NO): NO